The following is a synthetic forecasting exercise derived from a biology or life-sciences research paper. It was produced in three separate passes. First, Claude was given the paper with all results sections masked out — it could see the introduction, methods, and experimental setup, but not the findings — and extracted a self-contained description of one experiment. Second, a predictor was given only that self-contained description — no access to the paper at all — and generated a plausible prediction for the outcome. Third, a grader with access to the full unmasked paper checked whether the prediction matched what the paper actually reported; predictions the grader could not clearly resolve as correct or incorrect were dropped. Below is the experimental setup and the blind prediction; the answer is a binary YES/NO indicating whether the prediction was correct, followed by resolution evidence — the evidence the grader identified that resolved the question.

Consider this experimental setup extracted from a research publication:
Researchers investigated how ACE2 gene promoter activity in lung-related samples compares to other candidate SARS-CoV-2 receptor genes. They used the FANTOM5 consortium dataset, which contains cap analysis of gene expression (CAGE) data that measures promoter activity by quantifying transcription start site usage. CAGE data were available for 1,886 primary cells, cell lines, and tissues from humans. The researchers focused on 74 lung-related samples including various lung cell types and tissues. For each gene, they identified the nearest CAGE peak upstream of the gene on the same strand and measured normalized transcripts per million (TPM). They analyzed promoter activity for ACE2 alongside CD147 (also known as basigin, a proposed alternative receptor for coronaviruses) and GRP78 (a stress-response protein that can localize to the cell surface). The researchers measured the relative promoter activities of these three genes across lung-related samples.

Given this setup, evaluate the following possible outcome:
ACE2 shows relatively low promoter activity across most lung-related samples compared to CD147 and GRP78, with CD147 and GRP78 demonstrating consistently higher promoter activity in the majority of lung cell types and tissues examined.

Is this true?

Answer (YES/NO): YES